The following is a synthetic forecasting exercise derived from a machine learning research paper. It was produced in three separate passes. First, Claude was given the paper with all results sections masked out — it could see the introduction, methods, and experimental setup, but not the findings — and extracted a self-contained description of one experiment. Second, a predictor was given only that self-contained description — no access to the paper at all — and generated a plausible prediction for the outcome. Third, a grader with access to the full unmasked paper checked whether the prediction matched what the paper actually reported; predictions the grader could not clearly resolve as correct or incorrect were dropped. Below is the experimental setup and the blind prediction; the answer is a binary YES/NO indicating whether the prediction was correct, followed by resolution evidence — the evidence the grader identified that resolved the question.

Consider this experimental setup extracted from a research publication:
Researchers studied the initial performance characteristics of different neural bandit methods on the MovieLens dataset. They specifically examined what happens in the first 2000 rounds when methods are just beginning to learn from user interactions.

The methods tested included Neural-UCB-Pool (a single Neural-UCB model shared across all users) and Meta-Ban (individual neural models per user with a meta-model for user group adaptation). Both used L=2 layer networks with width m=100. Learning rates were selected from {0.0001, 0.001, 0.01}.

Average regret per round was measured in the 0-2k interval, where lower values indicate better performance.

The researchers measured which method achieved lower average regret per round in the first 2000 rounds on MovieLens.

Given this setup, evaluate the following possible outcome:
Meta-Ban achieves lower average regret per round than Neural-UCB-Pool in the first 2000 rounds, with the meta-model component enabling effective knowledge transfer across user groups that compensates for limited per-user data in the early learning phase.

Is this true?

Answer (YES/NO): YES